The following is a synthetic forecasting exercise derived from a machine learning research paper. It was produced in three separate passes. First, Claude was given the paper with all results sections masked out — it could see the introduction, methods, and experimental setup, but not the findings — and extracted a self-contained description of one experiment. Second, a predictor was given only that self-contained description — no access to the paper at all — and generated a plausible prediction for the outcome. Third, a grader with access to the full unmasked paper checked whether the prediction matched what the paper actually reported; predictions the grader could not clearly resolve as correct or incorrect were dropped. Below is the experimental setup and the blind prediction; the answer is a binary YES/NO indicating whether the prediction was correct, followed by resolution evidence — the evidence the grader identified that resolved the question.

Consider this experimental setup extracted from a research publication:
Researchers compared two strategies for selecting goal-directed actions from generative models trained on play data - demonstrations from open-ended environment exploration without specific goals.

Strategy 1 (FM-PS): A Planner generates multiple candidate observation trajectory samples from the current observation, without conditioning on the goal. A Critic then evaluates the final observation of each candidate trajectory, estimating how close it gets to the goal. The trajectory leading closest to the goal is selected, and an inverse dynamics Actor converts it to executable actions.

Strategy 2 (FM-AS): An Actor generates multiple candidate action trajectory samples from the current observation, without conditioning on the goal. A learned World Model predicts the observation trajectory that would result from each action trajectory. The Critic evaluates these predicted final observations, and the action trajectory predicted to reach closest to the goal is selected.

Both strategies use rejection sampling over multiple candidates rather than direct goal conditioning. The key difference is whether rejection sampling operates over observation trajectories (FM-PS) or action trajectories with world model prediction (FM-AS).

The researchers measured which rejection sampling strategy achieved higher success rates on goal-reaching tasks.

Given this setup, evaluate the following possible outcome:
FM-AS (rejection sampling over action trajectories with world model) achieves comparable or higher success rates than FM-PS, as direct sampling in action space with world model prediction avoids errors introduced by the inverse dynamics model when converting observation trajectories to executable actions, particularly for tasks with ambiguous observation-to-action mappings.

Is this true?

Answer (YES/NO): NO